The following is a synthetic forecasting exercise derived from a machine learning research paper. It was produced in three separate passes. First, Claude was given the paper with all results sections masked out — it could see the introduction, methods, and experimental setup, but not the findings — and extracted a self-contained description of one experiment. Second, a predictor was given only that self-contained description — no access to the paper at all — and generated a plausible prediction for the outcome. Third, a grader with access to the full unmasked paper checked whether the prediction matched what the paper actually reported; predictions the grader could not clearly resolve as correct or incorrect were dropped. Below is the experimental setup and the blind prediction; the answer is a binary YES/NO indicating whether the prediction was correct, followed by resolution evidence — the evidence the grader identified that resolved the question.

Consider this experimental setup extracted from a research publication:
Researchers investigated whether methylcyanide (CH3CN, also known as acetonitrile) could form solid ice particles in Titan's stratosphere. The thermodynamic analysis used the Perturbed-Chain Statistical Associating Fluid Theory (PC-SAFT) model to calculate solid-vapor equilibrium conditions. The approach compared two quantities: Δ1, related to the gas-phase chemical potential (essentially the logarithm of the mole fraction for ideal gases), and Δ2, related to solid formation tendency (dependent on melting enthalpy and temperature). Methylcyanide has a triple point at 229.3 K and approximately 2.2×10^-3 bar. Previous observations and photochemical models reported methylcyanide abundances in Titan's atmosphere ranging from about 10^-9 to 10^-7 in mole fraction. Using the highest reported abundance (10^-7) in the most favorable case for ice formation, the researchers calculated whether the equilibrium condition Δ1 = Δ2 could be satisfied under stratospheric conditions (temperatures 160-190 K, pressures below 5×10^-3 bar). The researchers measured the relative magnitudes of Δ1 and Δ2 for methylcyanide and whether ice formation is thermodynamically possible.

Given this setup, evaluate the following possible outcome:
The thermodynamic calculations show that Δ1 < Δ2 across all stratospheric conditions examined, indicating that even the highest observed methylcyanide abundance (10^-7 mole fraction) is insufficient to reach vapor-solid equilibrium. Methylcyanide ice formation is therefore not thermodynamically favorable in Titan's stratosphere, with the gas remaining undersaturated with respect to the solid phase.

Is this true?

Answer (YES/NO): YES